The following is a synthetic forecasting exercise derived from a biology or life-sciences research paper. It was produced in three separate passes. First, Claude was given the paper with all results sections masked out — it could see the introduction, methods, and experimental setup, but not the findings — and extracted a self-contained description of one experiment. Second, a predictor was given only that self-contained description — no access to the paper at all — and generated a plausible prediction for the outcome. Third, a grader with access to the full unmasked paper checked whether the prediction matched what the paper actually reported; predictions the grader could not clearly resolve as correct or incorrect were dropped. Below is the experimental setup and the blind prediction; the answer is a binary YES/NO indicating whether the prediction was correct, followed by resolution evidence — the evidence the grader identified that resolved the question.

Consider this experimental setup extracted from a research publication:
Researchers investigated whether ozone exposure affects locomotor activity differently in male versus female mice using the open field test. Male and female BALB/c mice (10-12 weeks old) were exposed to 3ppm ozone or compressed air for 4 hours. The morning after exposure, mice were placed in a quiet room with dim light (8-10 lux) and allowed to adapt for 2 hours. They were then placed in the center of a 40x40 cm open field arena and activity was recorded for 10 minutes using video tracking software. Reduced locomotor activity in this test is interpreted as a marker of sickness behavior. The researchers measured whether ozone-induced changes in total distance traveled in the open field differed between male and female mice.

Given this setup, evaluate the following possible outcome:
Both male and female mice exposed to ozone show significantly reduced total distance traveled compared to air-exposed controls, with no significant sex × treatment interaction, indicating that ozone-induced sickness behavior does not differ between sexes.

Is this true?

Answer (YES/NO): NO